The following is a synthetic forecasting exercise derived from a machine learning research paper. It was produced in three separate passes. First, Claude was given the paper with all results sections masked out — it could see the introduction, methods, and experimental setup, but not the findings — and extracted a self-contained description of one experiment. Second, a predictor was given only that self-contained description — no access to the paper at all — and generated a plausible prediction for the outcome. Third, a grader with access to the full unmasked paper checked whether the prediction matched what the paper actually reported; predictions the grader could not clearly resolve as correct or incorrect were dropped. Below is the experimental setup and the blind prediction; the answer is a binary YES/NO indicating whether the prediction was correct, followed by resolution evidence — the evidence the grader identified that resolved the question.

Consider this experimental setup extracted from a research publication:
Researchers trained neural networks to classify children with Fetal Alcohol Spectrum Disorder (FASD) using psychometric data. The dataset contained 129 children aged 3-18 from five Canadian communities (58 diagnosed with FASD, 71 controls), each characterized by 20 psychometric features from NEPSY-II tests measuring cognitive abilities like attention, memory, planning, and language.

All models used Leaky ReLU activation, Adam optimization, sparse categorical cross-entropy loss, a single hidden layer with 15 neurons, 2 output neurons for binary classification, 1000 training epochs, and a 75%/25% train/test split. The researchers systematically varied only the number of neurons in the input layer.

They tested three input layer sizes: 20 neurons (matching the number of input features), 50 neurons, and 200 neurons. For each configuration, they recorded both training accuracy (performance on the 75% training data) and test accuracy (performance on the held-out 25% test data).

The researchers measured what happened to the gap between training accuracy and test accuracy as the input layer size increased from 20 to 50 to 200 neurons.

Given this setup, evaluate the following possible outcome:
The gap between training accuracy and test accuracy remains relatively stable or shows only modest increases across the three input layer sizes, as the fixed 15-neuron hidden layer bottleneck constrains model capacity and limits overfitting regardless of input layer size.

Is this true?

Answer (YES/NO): NO